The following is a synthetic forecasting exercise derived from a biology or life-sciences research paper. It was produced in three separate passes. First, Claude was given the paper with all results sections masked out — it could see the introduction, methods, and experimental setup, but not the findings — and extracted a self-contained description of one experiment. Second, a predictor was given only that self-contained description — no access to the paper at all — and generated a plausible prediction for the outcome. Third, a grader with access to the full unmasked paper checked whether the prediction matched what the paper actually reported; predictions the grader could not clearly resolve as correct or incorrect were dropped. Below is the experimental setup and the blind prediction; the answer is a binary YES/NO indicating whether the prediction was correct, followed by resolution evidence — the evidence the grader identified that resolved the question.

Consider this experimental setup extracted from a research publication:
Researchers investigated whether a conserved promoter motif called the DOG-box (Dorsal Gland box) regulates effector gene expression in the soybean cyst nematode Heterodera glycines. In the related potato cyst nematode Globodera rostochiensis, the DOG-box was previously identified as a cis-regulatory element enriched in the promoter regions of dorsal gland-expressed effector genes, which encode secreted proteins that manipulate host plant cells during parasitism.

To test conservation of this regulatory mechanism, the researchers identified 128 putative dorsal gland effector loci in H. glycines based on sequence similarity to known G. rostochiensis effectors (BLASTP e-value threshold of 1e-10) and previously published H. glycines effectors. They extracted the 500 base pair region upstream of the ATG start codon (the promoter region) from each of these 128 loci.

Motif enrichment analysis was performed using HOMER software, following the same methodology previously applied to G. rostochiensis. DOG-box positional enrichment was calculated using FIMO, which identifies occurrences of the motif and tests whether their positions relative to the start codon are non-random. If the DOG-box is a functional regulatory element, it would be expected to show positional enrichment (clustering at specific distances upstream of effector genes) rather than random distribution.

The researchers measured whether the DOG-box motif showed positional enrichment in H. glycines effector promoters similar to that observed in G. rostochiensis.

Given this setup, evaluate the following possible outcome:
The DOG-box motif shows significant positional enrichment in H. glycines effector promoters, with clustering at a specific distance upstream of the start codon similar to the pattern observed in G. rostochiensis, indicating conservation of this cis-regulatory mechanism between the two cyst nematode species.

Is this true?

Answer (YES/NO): YES